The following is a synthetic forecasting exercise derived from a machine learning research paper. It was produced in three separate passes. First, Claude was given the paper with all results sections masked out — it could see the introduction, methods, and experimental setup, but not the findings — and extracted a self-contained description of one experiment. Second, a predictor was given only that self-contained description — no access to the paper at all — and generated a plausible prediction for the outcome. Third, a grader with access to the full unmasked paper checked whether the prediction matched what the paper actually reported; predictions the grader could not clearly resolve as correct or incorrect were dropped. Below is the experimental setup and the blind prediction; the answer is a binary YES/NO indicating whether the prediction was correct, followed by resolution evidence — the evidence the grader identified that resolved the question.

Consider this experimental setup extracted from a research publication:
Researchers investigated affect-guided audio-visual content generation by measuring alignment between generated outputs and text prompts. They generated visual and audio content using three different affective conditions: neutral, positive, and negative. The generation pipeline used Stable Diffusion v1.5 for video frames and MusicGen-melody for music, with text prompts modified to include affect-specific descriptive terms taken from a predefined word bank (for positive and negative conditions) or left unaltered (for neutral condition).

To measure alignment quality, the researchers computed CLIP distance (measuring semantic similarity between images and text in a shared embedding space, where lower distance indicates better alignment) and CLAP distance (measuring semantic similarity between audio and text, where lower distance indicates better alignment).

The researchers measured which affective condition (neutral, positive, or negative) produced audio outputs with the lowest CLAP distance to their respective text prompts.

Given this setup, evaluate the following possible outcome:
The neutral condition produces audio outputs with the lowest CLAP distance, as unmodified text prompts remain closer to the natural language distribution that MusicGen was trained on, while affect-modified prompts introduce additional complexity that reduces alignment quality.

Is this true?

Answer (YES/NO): YES